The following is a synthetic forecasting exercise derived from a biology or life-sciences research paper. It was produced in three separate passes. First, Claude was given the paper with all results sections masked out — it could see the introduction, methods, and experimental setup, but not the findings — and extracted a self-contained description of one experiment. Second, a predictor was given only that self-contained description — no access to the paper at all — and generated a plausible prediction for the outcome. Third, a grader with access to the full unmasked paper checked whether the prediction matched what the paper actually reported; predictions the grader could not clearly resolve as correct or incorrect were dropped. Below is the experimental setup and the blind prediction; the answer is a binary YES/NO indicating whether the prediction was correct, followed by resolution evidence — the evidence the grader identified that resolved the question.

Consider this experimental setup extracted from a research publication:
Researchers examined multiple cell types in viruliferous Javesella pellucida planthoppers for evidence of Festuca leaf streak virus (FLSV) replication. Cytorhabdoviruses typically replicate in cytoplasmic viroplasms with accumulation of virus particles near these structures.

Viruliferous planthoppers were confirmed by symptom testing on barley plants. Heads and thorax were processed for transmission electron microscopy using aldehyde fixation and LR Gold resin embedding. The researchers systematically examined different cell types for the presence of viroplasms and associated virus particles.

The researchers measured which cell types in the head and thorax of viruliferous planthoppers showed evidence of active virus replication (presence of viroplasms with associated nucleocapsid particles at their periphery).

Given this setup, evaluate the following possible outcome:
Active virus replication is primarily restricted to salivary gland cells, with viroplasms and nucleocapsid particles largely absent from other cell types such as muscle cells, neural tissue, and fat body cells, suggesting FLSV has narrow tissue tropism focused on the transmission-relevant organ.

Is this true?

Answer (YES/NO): NO